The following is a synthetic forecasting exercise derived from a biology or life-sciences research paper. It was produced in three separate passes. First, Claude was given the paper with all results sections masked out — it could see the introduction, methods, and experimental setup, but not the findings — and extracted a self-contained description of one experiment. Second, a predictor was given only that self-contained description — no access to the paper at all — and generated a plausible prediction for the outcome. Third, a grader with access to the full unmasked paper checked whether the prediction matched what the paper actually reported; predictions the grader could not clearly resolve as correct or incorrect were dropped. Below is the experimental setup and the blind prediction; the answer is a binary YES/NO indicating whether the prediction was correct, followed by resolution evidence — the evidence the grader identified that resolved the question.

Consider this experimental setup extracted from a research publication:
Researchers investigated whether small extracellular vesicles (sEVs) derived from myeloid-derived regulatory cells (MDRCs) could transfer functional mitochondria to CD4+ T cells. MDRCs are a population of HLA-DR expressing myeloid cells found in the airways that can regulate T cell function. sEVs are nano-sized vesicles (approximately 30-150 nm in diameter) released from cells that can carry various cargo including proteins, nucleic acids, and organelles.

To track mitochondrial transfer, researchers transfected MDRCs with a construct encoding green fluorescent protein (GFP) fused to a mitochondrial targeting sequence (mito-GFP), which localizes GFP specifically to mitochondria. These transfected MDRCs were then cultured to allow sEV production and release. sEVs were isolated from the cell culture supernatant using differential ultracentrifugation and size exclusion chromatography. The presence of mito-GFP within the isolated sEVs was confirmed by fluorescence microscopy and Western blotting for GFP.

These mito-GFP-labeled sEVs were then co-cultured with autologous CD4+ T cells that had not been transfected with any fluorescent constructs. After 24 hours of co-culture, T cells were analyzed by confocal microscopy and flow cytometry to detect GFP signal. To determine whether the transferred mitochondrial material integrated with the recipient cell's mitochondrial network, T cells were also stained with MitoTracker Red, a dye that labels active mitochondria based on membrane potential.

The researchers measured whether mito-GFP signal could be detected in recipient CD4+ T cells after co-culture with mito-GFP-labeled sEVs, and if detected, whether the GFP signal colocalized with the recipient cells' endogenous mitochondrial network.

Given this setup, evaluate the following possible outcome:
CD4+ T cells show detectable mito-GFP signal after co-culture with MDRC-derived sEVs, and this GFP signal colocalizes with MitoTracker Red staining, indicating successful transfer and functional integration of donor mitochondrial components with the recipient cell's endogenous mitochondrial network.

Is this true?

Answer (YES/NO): YES